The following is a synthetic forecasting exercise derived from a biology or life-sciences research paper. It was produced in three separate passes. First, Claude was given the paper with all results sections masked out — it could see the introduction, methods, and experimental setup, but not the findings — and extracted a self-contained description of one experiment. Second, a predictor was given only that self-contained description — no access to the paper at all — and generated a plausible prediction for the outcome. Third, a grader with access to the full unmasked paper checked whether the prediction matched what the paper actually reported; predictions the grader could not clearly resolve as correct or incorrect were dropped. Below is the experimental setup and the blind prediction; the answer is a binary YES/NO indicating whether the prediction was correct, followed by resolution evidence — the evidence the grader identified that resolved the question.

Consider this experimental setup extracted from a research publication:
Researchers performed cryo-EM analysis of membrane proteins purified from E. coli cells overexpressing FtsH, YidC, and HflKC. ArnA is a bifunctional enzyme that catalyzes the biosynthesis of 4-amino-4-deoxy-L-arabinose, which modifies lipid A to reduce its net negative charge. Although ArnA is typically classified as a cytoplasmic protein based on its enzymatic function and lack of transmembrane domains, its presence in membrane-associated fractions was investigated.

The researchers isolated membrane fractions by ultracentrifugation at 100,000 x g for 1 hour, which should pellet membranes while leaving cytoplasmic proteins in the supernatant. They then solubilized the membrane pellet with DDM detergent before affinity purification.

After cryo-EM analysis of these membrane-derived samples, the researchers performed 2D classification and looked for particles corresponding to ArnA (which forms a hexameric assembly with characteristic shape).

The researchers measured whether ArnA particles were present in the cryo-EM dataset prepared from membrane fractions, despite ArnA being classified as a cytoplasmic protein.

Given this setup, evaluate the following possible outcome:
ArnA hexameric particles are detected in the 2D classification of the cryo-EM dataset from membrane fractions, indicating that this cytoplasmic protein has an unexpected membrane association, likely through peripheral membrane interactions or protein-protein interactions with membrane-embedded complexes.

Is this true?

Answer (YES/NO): YES